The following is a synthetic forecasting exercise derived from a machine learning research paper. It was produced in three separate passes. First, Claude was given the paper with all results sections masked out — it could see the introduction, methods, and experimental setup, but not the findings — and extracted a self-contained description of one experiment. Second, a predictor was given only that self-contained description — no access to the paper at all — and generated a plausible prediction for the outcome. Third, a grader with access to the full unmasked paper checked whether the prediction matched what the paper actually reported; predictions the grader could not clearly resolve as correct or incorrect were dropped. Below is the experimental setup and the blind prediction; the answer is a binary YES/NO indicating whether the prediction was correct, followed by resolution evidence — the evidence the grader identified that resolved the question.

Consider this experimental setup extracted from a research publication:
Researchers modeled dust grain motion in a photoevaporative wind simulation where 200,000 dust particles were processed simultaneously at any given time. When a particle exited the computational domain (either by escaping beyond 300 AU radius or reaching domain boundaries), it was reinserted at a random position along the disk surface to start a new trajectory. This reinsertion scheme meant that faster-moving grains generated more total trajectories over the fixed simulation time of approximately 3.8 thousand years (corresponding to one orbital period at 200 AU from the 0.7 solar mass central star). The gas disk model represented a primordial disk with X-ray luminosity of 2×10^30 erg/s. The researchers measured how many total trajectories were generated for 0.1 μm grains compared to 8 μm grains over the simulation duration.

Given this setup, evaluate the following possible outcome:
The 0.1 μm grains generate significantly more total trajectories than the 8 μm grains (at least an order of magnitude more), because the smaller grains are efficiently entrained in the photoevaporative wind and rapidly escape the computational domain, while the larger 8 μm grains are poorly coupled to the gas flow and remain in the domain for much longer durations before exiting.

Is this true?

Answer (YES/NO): YES